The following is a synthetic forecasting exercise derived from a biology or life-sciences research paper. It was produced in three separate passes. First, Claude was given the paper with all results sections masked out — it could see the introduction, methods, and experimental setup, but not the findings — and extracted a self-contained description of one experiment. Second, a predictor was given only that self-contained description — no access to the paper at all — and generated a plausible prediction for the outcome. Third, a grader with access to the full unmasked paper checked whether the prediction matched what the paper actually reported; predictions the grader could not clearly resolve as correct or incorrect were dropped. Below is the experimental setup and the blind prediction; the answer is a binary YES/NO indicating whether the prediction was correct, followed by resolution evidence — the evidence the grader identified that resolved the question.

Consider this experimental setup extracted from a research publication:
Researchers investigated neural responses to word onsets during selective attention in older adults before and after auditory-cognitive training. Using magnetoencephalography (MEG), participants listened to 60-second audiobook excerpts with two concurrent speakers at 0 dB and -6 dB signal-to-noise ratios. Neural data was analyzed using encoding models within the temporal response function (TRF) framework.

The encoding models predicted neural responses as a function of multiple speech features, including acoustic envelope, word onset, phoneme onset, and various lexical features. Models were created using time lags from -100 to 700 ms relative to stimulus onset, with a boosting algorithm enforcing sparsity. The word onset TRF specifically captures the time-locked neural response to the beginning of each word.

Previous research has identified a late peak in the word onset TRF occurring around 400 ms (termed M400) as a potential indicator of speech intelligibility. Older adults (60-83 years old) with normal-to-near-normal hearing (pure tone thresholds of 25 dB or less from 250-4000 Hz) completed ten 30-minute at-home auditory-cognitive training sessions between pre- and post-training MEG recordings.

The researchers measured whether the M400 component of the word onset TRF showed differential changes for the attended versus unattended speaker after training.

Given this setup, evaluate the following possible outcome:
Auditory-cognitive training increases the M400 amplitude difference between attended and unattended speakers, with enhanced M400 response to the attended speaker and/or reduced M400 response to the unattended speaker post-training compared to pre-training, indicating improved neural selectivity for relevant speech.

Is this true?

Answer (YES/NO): YES